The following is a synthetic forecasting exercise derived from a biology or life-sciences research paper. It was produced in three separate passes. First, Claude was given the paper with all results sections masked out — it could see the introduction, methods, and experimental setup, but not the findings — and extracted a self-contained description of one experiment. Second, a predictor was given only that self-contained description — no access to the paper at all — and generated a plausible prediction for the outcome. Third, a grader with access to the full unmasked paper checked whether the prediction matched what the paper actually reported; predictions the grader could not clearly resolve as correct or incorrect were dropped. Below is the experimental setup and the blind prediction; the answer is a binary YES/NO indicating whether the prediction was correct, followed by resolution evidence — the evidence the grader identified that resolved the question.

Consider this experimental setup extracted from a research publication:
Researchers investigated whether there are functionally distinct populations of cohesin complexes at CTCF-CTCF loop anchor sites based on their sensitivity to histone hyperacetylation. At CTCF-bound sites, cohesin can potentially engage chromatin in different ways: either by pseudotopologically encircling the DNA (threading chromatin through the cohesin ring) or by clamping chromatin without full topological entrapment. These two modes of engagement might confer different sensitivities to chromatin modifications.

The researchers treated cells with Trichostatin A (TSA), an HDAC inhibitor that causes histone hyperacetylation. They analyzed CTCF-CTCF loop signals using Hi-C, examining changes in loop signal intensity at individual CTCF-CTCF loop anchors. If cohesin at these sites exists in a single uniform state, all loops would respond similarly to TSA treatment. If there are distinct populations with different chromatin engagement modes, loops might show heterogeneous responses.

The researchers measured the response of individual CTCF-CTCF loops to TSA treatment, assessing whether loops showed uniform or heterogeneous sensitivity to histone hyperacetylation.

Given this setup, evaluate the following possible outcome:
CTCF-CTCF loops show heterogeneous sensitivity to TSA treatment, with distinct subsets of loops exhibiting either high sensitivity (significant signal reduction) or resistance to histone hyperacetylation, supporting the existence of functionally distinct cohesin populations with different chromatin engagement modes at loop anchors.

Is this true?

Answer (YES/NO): NO